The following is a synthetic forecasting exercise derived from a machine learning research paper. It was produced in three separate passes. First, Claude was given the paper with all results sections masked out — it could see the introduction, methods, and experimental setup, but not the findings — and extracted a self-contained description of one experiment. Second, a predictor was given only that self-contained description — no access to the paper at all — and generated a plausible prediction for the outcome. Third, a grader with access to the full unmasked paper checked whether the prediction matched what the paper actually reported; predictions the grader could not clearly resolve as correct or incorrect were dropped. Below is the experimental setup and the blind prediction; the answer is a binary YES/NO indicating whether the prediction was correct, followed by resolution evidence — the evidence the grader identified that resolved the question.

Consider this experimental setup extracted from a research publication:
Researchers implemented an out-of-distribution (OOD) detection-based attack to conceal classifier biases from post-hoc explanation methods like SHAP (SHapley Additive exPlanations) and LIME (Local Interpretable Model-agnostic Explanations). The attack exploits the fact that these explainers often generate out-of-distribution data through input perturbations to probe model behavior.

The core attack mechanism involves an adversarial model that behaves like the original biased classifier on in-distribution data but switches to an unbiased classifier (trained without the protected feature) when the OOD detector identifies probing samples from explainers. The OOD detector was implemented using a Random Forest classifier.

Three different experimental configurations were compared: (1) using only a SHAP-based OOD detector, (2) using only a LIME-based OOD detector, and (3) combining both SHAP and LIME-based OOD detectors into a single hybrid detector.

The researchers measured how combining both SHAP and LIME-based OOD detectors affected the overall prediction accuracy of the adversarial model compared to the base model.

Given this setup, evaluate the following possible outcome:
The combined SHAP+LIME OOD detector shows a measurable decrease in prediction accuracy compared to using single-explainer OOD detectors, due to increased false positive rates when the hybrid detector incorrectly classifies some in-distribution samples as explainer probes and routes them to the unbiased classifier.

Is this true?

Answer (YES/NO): NO